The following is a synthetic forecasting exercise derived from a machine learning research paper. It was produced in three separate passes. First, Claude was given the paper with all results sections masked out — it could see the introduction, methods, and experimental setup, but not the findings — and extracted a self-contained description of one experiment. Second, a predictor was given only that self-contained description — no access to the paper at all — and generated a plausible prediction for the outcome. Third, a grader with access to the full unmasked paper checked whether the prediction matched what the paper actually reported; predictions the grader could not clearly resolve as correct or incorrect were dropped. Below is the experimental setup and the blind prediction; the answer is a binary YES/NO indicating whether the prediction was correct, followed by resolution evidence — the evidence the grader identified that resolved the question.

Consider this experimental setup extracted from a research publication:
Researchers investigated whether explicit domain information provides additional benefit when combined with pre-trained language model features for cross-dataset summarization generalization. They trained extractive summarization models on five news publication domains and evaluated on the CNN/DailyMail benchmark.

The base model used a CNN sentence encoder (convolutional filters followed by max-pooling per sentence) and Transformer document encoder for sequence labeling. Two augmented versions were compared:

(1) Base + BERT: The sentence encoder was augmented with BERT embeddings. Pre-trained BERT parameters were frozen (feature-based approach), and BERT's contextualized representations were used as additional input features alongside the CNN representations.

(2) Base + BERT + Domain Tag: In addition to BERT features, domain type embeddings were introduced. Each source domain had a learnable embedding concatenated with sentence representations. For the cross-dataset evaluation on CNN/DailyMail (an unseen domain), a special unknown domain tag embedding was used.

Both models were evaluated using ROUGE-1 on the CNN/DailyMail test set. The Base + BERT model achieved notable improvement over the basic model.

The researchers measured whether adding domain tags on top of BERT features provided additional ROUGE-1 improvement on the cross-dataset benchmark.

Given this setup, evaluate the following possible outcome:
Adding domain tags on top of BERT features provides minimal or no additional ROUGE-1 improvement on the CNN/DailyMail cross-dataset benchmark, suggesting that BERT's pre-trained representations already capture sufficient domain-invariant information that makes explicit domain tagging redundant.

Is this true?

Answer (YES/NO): NO